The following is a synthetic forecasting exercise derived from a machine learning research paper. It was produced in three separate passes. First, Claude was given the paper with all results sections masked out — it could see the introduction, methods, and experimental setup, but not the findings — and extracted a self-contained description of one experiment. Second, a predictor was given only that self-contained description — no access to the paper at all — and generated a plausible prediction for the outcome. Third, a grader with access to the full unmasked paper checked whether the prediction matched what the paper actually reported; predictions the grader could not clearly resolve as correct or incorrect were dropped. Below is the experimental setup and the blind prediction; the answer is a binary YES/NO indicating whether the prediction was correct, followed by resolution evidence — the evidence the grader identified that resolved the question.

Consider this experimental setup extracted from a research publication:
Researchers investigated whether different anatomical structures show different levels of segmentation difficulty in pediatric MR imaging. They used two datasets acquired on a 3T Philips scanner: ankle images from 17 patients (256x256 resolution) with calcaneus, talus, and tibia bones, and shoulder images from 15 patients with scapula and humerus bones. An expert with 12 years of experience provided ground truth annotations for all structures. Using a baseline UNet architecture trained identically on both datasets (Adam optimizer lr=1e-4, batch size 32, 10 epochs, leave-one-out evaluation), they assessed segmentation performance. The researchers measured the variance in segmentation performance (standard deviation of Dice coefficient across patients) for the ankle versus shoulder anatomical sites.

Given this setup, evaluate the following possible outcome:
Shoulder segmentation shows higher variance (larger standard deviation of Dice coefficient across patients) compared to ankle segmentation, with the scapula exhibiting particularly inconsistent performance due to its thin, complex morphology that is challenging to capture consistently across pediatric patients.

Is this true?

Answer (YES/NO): NO